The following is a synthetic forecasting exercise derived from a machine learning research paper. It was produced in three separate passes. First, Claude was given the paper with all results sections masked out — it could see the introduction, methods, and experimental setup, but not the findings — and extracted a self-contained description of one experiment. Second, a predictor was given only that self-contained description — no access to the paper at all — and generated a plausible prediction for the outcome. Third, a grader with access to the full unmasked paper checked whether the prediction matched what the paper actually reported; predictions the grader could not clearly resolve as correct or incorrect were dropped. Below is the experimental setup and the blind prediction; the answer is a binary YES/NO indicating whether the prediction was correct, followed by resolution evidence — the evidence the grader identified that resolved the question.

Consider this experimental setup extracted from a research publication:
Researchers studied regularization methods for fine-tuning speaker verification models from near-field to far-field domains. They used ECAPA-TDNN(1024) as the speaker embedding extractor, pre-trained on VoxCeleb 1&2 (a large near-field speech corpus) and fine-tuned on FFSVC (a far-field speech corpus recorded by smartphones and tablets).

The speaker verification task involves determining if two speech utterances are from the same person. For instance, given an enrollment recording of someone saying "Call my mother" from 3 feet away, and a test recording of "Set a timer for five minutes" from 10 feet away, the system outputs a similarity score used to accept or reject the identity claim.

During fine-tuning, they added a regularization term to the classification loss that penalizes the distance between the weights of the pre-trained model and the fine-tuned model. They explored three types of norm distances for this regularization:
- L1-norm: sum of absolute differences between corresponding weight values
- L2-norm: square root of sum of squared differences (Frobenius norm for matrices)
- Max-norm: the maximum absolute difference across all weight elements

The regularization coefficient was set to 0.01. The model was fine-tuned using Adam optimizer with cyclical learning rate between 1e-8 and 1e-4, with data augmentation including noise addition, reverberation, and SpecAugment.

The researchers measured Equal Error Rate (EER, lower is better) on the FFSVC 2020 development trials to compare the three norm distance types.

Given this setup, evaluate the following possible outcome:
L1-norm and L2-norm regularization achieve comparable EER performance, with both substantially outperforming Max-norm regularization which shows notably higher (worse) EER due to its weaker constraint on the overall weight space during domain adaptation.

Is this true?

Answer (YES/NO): NO